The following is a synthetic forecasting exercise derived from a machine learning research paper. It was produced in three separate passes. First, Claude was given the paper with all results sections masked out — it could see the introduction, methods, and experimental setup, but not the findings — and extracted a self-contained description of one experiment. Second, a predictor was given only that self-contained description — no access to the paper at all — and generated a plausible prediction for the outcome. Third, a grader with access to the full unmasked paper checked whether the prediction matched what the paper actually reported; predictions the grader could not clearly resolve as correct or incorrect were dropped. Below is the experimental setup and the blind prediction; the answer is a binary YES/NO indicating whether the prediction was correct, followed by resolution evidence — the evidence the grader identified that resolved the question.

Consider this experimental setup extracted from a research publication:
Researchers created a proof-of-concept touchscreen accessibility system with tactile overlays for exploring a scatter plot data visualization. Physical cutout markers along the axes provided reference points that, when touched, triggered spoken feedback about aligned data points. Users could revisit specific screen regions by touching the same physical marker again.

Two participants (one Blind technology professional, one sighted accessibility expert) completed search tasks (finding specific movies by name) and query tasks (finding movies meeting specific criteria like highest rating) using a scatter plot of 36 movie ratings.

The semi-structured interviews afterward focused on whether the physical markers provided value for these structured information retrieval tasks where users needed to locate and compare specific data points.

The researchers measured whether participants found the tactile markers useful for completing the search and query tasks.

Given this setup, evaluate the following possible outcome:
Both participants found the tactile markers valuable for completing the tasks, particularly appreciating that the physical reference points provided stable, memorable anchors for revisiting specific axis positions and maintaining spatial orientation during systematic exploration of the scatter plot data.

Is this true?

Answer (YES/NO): YES